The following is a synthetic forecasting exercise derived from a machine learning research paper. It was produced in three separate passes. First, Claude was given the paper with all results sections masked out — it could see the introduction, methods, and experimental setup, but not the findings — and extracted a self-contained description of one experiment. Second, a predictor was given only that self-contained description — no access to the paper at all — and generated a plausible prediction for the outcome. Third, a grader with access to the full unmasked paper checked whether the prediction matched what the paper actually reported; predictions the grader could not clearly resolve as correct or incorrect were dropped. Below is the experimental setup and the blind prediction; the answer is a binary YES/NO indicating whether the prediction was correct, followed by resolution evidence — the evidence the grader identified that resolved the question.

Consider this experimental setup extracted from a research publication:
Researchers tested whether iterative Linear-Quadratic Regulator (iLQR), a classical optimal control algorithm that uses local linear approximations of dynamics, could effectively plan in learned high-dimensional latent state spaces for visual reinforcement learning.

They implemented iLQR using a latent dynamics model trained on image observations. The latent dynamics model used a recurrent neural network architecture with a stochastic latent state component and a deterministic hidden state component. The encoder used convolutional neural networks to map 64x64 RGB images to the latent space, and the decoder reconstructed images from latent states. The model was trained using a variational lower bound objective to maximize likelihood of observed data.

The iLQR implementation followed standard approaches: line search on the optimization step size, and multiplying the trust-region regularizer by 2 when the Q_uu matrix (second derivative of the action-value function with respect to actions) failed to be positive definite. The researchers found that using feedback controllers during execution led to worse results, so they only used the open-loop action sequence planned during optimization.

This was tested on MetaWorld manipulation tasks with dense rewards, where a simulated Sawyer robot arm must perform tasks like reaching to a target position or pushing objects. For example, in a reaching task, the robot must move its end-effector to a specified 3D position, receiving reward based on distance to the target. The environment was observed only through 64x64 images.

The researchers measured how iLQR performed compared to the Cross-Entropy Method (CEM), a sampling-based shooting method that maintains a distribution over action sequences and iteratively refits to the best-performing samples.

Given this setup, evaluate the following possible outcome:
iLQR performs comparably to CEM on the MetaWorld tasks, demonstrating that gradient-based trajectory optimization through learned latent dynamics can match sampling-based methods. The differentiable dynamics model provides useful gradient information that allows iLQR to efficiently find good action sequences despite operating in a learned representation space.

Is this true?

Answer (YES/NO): NO